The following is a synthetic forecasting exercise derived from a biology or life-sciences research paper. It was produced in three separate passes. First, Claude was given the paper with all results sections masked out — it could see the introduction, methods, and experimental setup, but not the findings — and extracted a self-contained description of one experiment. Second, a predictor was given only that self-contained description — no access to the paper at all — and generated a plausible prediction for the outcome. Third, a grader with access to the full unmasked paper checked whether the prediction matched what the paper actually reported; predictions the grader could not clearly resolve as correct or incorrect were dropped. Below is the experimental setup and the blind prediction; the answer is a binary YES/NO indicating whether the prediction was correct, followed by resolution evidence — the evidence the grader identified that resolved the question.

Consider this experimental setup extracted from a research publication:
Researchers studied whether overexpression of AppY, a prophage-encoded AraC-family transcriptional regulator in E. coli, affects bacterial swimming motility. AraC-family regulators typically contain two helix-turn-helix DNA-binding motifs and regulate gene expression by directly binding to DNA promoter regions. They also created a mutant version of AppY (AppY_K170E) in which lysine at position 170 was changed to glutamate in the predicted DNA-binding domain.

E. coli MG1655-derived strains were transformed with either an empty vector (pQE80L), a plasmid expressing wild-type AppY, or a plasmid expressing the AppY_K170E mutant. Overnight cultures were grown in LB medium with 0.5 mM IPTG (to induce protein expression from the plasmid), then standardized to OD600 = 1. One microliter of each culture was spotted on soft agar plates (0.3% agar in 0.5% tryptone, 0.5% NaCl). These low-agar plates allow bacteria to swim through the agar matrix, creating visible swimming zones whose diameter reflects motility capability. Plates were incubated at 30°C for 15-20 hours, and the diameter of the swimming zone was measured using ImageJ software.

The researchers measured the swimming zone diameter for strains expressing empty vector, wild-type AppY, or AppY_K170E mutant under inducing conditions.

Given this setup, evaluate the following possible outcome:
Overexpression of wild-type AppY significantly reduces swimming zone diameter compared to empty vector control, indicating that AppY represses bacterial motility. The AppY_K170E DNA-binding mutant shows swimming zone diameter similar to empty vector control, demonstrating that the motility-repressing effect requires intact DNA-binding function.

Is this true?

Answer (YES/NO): YES